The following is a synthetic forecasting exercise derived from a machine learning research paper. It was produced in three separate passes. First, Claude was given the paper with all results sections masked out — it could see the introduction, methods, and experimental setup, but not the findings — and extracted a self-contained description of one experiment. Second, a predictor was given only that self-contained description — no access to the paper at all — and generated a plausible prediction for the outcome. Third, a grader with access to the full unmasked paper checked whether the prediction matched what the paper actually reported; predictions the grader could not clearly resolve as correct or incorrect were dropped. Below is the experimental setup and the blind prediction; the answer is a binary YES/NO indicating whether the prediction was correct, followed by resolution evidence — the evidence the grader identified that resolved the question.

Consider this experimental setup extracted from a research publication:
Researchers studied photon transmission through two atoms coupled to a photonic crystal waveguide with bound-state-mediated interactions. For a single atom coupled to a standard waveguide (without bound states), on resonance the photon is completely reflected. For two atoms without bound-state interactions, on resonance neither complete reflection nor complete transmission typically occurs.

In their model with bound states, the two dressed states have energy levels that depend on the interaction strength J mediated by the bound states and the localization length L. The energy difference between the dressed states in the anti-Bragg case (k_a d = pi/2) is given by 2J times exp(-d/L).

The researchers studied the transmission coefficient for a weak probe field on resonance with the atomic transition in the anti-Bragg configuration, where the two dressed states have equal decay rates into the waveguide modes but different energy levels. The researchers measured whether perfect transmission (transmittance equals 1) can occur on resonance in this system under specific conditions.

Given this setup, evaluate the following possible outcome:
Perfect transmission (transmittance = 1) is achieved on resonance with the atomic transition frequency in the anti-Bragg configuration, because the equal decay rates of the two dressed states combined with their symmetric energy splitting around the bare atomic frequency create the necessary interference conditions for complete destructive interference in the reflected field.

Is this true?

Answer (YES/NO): NO